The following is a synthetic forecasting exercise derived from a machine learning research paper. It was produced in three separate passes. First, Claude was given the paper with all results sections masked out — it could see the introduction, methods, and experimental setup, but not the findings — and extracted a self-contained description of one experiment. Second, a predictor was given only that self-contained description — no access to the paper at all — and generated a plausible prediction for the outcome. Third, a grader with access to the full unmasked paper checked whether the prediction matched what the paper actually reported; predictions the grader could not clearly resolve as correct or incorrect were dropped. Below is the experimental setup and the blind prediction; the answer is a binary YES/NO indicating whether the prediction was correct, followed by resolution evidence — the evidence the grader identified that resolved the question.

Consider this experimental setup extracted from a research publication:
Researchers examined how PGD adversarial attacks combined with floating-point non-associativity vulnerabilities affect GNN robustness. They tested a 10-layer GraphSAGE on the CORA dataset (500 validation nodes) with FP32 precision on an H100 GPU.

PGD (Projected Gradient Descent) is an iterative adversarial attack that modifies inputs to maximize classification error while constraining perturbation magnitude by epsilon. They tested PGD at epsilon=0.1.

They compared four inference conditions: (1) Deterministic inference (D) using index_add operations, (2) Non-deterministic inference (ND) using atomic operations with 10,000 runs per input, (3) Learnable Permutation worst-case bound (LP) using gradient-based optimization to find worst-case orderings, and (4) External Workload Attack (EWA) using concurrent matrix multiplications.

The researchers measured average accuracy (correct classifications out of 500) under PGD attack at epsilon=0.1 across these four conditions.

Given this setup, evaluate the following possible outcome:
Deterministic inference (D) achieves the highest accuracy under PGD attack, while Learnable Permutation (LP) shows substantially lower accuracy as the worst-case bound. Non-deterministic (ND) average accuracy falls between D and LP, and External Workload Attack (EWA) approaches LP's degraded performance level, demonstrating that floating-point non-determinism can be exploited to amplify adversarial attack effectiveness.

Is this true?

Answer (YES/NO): NO